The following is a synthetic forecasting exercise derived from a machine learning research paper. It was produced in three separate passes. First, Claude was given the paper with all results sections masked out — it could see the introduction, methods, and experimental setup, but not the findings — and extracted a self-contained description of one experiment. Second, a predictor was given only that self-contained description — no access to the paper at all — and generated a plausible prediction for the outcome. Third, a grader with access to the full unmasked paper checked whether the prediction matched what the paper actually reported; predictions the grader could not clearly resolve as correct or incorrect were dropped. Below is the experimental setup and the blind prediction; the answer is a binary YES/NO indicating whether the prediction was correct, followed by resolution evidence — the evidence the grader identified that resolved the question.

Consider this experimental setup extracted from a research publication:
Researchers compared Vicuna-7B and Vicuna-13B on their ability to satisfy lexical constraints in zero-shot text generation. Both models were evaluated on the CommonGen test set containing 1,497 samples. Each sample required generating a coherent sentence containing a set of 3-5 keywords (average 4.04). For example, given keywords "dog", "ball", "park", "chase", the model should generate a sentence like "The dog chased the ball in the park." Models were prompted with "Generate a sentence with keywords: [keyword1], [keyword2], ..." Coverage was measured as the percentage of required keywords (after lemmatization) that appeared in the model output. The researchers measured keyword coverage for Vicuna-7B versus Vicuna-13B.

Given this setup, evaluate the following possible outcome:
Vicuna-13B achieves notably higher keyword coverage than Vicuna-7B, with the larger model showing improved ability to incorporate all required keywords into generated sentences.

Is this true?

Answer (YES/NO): NO